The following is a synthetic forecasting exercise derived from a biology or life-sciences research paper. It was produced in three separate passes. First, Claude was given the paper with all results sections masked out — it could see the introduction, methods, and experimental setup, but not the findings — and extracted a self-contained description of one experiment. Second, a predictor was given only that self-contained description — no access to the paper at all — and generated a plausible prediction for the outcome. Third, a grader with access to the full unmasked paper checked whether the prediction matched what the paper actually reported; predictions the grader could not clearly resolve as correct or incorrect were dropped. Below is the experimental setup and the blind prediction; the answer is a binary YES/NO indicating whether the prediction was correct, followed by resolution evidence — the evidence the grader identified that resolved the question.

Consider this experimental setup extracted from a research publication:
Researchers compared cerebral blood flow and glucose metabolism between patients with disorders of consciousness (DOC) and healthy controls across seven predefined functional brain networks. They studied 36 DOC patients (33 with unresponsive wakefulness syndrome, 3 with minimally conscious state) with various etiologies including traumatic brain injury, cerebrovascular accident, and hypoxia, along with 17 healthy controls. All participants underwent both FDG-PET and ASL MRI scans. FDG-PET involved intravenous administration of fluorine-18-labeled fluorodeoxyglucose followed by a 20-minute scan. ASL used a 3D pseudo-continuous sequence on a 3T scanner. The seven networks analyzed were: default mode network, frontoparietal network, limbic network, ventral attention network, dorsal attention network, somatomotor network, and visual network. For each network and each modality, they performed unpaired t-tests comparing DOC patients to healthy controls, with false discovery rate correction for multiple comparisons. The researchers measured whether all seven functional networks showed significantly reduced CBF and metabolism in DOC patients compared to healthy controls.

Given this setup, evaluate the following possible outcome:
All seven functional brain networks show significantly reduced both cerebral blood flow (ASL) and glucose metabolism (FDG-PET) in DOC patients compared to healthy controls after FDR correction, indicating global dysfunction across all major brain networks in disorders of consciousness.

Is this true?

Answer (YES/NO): YES